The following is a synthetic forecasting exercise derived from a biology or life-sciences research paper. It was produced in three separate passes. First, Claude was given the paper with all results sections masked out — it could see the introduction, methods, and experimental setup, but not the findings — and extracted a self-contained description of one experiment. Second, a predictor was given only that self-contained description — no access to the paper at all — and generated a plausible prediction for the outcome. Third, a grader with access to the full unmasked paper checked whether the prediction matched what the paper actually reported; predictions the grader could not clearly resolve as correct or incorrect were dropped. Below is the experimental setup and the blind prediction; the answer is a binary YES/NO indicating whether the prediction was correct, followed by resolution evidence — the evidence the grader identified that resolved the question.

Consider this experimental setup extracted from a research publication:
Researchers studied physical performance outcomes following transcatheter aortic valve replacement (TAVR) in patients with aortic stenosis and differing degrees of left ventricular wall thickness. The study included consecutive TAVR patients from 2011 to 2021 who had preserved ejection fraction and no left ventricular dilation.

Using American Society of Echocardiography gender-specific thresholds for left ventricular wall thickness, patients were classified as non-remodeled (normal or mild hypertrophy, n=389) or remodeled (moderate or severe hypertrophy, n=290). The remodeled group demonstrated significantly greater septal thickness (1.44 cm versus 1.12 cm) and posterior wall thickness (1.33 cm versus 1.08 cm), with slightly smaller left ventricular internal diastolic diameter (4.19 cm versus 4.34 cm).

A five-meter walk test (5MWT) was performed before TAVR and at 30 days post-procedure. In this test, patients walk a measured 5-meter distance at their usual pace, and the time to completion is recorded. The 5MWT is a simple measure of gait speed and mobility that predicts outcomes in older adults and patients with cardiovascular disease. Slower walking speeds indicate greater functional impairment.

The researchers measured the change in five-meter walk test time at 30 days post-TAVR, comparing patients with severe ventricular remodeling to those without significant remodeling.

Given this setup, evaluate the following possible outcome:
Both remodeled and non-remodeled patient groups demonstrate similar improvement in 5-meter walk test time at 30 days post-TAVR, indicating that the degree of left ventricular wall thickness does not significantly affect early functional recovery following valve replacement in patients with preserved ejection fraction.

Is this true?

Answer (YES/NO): YES